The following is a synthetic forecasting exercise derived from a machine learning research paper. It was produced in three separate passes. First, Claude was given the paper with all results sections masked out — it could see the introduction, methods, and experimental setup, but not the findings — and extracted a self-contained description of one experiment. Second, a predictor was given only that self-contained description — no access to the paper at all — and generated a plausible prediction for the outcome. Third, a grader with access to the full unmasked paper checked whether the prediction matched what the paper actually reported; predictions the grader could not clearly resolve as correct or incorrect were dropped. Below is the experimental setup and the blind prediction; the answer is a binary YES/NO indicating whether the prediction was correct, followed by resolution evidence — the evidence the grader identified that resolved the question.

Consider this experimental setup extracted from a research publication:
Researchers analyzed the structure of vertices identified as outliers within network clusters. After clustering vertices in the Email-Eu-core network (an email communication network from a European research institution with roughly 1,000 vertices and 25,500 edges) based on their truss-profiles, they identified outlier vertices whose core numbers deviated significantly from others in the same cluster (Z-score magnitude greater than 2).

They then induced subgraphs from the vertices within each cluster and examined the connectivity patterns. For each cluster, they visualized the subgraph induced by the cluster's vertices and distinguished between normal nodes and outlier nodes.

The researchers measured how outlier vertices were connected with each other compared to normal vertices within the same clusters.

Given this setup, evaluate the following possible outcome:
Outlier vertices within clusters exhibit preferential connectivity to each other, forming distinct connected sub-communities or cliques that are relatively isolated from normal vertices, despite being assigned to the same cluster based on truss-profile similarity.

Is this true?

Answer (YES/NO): NO